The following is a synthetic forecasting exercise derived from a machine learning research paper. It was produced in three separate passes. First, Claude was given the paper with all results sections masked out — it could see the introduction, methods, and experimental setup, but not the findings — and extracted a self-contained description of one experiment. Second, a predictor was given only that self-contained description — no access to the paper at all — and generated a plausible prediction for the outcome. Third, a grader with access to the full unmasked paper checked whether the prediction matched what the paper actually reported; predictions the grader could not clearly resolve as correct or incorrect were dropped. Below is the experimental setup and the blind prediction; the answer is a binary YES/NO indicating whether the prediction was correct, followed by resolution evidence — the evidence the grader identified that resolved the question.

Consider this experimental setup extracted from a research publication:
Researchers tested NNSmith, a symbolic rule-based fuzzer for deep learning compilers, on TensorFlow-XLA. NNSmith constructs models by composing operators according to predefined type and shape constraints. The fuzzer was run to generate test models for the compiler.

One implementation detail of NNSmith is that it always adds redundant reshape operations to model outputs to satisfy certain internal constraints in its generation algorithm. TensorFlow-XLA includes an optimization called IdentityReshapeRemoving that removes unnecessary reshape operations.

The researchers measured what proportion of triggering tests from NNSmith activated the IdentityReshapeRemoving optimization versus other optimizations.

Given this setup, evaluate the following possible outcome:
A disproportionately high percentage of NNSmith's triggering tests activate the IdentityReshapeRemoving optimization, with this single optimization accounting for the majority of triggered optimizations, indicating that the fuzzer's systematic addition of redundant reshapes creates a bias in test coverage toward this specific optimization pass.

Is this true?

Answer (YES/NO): YES